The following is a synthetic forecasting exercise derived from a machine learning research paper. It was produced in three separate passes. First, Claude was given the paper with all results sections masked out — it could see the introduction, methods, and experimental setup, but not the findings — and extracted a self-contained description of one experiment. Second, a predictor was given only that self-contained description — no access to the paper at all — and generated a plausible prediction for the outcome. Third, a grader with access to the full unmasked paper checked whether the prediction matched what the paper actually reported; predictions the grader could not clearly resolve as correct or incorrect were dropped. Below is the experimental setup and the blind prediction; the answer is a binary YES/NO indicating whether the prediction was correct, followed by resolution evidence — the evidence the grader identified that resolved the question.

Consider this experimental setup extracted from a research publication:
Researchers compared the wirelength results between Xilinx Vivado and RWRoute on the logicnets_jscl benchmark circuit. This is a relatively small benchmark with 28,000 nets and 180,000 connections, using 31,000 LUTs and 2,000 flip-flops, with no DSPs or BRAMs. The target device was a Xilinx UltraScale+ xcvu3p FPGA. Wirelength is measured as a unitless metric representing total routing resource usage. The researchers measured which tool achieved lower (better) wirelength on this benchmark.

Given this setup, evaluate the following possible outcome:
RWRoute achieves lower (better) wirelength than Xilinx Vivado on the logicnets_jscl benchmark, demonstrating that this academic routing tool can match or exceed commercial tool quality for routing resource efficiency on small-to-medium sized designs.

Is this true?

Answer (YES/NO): YES